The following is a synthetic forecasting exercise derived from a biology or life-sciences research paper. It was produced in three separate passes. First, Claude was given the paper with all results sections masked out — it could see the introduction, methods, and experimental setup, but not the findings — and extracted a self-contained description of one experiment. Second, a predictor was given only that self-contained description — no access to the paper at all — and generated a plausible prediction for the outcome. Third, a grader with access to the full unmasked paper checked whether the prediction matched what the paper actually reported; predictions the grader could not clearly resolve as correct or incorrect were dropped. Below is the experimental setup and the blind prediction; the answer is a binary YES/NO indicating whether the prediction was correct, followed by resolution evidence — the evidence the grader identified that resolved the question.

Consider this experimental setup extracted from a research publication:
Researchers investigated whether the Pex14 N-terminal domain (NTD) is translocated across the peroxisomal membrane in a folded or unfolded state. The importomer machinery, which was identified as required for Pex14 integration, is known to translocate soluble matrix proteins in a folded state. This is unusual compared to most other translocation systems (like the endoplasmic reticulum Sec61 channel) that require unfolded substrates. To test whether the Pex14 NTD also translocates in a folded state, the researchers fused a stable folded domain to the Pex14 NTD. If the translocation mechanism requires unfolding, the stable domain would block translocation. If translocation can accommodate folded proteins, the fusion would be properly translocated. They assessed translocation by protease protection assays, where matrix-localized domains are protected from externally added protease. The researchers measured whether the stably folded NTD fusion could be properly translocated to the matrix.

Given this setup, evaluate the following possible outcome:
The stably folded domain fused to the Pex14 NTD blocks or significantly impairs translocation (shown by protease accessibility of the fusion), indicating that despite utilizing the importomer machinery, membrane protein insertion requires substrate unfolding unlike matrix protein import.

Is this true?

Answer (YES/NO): NO